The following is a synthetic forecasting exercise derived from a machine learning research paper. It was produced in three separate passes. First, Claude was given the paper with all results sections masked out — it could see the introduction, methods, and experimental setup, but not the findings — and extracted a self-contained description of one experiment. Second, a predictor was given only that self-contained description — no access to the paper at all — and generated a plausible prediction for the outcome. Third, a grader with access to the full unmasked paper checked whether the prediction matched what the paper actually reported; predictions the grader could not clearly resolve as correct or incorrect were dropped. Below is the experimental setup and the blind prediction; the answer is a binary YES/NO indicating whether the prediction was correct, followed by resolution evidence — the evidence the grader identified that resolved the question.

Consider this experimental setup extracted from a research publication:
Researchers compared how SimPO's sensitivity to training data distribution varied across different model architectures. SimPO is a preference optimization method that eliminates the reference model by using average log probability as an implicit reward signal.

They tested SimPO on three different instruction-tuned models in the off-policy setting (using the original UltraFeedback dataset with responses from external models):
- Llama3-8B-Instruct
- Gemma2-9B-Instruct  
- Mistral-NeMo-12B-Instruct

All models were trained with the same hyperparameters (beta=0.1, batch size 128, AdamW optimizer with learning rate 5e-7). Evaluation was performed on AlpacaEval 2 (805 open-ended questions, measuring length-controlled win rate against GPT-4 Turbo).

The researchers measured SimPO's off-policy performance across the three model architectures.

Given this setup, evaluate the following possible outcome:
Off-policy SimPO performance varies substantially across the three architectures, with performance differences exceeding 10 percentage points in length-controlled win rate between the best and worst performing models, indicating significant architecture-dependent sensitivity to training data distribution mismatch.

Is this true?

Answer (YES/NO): YES